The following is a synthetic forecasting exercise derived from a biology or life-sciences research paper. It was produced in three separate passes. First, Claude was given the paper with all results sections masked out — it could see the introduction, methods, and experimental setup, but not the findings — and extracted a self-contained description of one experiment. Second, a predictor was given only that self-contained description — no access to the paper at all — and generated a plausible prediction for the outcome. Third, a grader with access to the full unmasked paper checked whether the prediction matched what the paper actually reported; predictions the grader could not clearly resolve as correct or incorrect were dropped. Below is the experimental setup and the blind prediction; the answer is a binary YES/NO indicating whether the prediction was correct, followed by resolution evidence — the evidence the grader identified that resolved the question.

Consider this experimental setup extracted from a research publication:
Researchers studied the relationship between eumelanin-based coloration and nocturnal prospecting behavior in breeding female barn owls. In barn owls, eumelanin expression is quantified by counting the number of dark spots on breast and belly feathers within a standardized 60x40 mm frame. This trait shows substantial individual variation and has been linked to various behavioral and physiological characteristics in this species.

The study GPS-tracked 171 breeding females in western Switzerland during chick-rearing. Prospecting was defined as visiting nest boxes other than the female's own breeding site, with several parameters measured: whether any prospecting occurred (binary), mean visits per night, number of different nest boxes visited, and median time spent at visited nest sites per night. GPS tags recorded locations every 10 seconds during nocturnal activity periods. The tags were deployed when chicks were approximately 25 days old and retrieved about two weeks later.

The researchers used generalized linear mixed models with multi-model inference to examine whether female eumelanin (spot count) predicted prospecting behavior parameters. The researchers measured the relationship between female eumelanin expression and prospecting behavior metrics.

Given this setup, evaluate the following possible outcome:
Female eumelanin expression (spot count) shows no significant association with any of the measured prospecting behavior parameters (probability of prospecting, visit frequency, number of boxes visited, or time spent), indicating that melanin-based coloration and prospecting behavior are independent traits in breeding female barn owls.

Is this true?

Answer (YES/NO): NO